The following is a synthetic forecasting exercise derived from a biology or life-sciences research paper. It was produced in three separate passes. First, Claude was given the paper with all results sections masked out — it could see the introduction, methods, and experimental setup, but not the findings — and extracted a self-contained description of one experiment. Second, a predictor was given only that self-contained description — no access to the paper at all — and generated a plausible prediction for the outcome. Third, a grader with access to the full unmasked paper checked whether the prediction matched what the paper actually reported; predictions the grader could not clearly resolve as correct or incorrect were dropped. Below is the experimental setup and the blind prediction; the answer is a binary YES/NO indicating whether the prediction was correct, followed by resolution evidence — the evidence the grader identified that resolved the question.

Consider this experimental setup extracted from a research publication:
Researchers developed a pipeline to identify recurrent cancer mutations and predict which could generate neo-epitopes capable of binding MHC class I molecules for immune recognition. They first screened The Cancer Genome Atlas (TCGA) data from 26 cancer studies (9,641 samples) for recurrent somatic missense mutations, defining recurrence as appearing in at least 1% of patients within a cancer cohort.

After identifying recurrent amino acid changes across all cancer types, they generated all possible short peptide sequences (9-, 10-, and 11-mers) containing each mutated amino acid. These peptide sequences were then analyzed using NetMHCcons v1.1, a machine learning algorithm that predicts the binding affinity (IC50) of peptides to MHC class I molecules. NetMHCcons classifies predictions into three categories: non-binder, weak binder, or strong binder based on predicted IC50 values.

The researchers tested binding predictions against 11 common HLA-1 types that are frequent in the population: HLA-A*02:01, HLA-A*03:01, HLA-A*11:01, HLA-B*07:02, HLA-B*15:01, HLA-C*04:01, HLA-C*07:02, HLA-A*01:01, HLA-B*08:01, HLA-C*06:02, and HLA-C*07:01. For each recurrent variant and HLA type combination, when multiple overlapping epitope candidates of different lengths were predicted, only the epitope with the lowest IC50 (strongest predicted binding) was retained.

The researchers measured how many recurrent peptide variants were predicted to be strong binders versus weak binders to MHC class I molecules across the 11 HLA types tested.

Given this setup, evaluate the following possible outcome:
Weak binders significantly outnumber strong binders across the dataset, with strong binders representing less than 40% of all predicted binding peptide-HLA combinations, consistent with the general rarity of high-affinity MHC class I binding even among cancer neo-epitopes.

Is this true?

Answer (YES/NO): YES